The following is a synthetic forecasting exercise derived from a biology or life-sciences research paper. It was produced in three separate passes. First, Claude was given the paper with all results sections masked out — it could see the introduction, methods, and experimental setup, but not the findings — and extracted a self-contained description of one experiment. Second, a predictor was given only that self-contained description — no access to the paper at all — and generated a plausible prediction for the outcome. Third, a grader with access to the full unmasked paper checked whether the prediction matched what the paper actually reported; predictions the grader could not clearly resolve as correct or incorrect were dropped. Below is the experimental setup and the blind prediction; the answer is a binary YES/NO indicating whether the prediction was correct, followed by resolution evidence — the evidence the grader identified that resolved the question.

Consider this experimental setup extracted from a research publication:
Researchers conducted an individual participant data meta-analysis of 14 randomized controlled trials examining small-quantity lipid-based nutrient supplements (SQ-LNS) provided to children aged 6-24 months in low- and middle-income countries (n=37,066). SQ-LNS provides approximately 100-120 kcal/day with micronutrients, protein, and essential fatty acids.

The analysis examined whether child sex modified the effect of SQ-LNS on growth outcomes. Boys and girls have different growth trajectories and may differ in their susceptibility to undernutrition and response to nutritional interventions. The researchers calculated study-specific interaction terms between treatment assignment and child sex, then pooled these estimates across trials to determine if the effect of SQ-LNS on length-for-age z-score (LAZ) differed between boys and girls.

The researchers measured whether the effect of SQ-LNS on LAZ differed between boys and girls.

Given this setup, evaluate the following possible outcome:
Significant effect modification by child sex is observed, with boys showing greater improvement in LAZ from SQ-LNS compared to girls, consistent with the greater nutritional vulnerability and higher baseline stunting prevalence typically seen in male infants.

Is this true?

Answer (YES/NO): NO